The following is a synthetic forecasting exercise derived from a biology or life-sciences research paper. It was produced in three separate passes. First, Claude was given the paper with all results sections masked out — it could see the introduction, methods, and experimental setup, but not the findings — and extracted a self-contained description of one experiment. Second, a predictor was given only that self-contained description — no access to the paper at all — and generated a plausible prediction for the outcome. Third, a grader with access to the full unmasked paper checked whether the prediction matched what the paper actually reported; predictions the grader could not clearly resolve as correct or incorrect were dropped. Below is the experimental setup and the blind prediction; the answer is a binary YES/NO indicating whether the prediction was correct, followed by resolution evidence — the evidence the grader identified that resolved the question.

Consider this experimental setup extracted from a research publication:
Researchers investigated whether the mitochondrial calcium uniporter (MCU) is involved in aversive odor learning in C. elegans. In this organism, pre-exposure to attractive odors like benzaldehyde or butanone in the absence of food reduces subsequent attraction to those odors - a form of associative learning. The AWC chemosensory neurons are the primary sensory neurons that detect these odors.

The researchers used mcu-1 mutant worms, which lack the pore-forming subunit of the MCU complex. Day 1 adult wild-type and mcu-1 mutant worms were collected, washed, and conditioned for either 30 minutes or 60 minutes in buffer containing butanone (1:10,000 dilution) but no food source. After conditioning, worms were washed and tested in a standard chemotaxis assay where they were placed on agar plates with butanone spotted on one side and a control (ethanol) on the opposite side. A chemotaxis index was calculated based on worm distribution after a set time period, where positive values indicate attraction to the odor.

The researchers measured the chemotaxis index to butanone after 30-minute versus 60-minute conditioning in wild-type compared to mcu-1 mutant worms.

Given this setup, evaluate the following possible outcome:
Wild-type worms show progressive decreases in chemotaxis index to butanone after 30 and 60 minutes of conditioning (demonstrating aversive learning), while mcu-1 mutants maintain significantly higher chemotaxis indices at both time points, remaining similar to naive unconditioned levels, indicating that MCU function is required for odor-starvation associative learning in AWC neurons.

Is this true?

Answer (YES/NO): NO